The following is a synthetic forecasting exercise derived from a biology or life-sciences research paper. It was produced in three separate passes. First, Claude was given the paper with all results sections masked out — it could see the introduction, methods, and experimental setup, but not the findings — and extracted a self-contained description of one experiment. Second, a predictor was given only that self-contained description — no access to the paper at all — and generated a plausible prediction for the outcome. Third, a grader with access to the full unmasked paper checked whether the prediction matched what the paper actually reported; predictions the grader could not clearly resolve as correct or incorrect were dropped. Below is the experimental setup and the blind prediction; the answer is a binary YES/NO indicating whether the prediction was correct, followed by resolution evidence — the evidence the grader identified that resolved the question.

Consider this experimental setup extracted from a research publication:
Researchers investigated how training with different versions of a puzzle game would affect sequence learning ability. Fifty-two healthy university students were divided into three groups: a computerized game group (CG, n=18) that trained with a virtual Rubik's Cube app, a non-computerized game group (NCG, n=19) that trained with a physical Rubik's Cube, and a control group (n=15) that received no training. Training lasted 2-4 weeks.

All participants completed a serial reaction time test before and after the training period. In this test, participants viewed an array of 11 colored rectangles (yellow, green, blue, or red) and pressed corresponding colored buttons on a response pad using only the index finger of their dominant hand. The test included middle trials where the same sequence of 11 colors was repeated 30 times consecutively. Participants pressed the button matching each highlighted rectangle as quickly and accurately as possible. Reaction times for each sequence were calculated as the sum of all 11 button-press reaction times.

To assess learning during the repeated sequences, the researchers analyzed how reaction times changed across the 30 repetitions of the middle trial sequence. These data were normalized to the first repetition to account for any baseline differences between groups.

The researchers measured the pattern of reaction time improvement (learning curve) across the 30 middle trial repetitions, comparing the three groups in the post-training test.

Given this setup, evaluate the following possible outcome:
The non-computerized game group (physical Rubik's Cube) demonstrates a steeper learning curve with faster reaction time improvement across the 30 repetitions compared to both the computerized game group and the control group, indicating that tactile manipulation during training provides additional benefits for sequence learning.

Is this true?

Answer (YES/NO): NO